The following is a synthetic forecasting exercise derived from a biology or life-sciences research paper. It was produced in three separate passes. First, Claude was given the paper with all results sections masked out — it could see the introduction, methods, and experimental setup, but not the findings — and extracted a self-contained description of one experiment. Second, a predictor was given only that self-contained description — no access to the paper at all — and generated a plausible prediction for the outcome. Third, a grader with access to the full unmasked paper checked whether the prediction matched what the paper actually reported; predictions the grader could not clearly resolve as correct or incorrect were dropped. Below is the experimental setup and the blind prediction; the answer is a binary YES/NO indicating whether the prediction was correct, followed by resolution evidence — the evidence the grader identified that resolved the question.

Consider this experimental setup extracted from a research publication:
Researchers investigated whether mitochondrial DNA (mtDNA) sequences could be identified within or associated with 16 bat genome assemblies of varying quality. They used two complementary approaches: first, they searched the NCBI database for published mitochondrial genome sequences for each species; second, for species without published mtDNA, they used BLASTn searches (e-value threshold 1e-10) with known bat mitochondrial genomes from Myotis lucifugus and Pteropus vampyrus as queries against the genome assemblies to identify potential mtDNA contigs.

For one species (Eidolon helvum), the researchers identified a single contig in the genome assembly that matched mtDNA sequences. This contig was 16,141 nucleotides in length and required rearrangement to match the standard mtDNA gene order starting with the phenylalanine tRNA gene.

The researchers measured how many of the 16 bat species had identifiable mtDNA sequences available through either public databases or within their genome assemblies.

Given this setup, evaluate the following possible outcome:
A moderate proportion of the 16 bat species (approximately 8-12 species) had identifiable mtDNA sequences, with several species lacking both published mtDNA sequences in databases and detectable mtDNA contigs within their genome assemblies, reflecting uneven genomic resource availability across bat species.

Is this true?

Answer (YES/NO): YES